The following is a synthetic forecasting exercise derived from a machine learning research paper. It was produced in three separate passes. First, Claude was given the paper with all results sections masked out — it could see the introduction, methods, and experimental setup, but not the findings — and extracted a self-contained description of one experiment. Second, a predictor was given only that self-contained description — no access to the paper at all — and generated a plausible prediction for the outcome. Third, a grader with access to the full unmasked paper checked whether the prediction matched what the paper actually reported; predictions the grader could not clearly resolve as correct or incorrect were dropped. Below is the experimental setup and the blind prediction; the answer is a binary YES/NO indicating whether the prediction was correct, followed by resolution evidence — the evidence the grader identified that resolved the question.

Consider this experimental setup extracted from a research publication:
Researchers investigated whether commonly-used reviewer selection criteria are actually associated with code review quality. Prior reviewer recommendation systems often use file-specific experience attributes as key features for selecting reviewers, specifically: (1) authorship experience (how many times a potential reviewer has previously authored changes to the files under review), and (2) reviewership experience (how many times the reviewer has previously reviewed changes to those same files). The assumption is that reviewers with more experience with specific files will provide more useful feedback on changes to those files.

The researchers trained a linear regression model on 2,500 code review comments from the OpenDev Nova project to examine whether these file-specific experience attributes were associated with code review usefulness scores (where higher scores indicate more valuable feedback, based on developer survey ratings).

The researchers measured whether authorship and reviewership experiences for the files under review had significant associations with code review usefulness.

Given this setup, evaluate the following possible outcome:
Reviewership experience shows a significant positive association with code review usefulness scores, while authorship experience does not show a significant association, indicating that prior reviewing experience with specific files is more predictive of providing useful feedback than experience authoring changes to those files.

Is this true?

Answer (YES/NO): NO